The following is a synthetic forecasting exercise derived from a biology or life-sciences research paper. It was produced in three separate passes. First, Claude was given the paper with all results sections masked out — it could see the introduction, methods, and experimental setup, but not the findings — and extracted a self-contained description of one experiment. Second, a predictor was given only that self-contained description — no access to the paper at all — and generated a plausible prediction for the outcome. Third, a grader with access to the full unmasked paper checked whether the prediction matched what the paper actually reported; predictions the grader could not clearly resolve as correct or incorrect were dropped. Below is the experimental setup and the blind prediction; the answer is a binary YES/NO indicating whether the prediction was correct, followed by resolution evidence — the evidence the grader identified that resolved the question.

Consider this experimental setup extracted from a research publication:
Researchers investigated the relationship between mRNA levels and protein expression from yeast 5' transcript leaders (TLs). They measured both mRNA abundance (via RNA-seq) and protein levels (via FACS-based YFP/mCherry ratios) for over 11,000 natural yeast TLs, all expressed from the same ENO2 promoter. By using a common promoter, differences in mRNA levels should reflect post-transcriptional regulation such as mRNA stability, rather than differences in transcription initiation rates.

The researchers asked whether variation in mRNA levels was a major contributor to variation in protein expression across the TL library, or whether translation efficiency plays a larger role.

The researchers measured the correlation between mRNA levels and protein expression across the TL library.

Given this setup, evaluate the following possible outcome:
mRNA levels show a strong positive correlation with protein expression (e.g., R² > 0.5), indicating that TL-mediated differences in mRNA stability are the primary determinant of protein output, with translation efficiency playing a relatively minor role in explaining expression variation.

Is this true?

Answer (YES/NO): NO